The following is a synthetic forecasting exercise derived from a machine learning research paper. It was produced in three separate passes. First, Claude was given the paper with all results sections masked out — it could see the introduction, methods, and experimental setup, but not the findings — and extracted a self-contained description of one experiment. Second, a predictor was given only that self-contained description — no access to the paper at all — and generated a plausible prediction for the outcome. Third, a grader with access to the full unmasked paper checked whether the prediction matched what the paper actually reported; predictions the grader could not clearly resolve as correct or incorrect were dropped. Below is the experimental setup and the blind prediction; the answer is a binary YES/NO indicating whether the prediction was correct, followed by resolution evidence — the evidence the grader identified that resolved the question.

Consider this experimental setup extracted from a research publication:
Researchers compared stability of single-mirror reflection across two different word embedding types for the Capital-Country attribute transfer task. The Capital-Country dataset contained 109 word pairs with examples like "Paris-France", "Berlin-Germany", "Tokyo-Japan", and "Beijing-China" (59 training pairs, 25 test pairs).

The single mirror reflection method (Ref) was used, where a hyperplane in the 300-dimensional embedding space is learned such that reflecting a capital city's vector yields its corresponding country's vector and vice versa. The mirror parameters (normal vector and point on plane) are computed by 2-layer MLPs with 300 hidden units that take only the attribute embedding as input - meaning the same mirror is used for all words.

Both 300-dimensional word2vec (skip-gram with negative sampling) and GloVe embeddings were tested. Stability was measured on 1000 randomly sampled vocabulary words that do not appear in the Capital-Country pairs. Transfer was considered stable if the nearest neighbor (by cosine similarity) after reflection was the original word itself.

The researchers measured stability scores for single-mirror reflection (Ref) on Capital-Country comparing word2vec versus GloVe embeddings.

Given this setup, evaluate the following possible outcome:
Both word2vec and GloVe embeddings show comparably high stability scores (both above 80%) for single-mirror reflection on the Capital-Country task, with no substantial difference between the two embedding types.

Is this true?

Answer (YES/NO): YES